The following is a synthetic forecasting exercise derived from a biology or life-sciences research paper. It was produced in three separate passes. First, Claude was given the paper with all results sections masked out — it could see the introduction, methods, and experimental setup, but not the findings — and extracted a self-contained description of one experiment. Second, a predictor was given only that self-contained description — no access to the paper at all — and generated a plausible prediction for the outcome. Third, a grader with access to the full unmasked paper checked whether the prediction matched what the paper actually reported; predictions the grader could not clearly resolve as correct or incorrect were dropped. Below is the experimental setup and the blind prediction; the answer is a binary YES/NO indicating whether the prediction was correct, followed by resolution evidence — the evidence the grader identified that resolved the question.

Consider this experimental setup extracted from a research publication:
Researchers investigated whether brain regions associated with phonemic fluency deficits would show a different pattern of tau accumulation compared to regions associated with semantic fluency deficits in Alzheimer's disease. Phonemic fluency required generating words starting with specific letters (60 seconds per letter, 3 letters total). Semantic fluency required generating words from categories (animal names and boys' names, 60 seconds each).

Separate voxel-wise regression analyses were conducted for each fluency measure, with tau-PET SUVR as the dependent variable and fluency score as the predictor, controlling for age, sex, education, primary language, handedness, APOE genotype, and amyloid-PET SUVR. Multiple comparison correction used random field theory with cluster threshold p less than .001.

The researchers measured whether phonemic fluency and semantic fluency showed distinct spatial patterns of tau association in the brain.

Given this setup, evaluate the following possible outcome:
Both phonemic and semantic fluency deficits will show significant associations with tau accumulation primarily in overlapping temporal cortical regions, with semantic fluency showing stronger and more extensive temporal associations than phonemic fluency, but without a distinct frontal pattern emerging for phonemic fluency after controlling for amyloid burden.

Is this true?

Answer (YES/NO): NO